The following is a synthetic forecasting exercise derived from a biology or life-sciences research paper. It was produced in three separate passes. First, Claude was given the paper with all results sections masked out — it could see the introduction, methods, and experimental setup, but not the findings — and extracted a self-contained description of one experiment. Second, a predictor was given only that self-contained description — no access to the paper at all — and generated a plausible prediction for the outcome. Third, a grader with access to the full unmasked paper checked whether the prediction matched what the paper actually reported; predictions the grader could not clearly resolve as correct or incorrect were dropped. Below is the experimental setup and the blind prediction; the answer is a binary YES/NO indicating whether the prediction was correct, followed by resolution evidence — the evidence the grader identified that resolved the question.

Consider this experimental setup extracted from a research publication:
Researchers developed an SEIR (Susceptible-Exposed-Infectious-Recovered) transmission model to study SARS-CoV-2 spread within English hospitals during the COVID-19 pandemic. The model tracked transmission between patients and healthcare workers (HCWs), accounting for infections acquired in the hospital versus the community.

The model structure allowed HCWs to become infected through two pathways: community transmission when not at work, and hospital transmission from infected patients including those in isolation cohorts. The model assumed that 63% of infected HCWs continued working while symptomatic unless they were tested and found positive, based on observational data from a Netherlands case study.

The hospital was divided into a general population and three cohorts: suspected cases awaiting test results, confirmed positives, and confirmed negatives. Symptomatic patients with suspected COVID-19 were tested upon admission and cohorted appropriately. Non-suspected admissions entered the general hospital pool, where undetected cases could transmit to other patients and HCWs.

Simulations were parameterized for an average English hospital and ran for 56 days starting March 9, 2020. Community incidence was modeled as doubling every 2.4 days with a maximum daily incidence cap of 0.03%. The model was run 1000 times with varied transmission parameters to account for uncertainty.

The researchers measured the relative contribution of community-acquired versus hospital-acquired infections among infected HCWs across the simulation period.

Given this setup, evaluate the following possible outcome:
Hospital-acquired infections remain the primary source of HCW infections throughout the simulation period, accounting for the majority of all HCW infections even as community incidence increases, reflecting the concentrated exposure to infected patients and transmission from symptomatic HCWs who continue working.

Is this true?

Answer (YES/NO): YES